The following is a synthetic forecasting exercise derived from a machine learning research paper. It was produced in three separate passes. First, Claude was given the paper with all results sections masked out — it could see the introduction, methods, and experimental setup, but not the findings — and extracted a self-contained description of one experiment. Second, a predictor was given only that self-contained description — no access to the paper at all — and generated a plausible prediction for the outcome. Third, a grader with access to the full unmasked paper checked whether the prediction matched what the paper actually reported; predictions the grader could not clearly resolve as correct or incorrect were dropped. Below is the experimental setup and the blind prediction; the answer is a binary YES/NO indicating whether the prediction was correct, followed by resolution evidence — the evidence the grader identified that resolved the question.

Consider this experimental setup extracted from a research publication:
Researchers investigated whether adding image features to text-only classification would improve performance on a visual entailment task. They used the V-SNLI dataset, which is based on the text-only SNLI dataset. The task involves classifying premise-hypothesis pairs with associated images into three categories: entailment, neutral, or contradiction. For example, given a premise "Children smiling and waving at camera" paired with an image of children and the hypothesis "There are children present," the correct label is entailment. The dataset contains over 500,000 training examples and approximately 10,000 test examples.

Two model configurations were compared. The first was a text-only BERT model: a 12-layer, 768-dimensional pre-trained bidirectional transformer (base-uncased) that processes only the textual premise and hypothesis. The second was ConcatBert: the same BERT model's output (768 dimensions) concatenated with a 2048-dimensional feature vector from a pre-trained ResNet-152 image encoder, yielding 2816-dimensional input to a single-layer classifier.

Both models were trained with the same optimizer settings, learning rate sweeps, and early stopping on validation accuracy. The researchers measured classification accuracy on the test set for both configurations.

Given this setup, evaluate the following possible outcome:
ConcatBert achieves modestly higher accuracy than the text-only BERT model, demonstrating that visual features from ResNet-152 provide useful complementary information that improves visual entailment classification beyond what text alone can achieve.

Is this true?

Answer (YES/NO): NO